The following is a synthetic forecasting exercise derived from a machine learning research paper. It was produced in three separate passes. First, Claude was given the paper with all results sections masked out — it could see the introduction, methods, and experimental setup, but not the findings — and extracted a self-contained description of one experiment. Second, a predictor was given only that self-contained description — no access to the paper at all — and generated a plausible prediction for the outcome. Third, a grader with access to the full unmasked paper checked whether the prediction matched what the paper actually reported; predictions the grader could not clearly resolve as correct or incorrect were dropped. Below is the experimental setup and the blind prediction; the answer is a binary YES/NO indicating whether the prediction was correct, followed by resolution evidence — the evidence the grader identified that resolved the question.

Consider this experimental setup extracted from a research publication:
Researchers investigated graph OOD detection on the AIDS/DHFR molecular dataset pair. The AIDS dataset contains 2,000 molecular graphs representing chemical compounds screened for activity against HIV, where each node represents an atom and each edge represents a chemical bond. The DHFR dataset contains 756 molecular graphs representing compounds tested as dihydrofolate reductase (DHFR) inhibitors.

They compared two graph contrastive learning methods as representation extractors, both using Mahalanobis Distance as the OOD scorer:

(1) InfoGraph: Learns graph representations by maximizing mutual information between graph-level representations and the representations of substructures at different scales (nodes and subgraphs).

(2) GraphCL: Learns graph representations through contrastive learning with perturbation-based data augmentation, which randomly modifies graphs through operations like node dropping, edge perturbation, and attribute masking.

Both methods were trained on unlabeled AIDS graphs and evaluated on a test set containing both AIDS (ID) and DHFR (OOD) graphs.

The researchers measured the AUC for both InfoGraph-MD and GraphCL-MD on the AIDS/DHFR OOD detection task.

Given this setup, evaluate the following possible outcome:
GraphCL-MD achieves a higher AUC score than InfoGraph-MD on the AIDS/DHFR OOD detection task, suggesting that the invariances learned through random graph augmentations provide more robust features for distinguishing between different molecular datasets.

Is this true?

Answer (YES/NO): YES